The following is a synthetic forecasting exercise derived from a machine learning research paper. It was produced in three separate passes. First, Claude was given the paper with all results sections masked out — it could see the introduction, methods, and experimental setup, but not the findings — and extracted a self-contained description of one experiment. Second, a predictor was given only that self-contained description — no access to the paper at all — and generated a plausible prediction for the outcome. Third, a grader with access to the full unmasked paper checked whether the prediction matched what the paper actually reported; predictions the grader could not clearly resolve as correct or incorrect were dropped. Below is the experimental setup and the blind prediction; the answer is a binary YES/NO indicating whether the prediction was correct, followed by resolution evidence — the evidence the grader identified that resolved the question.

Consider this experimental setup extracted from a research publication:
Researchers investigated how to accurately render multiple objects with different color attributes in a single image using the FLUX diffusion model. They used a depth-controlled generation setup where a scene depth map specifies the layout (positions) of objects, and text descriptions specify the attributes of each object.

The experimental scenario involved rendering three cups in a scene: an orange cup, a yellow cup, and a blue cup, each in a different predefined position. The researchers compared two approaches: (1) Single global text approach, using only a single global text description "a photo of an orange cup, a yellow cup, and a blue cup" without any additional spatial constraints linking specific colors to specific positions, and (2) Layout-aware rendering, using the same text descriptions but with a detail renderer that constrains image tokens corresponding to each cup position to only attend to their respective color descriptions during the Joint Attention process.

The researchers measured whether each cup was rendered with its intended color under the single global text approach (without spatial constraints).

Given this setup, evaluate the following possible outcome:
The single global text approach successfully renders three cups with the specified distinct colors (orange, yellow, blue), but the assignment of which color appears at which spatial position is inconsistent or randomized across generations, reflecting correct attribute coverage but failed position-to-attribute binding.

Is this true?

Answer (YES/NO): NO